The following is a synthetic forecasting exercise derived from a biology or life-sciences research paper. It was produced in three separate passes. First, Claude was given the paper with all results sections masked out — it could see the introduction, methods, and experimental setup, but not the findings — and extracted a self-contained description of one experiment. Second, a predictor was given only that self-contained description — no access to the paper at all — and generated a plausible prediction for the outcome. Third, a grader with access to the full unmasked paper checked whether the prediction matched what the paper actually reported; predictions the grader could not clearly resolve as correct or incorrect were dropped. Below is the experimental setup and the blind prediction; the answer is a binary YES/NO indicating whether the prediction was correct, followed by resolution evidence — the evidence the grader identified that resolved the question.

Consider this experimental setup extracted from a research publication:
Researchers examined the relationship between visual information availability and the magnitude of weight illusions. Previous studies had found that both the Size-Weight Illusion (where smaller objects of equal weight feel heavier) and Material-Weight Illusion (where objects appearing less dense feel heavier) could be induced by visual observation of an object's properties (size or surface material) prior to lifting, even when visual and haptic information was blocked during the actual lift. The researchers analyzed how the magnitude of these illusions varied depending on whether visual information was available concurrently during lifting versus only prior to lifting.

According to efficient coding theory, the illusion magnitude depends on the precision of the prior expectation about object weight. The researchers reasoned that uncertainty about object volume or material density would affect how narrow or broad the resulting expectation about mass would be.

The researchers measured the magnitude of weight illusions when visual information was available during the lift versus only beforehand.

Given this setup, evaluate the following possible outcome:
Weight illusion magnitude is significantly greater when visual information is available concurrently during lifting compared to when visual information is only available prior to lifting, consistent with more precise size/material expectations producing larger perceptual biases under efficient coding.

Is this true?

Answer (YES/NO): YES